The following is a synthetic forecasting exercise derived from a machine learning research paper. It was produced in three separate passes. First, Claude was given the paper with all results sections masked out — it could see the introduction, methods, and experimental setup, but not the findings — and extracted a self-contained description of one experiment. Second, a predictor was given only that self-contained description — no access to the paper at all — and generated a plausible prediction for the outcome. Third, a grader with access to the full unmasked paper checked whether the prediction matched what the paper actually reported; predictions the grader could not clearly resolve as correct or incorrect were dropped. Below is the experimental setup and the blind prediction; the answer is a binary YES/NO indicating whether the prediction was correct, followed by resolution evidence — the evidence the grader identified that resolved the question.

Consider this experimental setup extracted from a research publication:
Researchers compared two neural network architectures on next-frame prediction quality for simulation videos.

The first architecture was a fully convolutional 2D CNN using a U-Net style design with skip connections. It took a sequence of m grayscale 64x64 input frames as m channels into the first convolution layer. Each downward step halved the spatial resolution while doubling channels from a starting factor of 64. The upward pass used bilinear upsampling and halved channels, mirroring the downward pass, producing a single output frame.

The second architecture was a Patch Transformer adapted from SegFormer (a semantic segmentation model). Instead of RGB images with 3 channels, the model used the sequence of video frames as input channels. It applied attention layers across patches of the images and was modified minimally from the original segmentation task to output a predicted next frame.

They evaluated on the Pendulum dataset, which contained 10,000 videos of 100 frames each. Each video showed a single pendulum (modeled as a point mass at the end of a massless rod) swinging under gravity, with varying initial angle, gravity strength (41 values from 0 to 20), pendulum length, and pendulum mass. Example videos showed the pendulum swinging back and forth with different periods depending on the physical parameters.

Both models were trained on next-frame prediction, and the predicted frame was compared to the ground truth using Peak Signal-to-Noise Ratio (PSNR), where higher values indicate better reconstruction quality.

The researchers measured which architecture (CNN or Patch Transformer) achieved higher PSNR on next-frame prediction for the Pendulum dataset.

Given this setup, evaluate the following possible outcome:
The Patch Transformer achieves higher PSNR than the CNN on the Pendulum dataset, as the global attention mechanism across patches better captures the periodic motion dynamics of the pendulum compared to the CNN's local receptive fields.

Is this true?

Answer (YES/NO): YES